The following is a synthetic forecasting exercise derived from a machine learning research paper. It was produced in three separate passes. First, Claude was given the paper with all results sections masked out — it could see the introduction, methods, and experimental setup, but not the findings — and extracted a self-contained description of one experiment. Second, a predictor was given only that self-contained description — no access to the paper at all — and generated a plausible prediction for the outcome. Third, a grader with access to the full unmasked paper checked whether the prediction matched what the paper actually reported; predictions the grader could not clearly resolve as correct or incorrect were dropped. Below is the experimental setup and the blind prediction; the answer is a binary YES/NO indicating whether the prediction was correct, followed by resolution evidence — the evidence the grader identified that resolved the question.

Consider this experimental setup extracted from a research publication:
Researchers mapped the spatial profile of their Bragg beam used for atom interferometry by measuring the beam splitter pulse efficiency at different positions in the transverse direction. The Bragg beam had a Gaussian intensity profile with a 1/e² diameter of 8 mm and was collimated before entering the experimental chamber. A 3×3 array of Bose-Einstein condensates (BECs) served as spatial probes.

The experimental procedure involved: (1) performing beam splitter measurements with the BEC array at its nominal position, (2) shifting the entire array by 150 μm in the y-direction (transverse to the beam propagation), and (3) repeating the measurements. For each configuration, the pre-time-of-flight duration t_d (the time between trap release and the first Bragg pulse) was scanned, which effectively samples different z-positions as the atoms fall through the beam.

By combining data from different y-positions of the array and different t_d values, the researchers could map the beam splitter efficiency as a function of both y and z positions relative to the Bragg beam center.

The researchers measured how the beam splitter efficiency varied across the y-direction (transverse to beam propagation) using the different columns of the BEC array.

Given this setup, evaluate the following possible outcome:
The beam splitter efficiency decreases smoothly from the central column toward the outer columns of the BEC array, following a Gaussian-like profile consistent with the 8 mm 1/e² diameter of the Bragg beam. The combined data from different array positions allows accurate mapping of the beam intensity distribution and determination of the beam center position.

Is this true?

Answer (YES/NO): NO